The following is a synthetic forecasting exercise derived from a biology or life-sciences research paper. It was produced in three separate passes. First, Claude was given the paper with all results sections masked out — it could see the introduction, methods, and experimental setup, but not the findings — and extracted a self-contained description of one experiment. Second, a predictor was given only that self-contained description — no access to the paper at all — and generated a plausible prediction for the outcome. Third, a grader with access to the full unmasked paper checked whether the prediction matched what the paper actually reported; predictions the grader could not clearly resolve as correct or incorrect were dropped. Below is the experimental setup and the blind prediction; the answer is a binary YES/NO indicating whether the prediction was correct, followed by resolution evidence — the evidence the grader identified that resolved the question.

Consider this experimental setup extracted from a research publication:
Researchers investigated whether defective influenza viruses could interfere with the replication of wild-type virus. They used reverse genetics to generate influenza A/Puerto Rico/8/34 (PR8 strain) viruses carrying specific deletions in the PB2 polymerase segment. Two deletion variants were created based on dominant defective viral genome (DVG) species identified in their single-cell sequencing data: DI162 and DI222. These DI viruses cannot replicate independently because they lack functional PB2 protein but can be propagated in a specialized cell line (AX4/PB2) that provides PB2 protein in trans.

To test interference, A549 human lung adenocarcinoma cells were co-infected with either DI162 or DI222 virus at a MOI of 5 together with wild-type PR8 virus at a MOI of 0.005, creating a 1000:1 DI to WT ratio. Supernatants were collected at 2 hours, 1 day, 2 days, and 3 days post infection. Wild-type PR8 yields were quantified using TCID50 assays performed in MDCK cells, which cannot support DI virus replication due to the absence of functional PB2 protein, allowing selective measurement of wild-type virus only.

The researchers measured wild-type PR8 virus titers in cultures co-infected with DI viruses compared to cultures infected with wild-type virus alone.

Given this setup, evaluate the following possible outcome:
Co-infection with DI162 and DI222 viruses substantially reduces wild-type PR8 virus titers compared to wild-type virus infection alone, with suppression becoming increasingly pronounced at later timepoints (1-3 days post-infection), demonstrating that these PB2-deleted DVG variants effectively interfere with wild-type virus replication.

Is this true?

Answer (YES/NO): YES